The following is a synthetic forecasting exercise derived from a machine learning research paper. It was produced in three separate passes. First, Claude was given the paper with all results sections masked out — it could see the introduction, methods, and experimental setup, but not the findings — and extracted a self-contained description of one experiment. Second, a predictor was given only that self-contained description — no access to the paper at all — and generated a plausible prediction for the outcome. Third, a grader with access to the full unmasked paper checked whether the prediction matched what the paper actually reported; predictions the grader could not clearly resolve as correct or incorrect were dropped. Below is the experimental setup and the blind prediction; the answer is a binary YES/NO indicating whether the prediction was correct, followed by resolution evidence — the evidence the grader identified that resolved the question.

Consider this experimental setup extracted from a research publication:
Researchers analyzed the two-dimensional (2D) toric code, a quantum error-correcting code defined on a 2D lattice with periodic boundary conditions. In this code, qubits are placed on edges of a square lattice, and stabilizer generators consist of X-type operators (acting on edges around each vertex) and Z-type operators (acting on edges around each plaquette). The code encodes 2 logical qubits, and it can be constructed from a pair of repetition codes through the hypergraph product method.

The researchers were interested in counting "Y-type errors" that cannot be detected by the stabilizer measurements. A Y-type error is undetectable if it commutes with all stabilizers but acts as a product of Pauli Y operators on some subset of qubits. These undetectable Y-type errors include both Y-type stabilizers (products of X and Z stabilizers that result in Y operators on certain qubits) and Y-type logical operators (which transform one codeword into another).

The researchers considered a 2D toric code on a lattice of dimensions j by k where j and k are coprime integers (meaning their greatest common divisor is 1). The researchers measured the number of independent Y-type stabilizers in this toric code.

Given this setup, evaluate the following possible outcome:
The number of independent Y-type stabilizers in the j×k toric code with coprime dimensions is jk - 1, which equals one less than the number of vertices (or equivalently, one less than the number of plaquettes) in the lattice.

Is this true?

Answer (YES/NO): NO